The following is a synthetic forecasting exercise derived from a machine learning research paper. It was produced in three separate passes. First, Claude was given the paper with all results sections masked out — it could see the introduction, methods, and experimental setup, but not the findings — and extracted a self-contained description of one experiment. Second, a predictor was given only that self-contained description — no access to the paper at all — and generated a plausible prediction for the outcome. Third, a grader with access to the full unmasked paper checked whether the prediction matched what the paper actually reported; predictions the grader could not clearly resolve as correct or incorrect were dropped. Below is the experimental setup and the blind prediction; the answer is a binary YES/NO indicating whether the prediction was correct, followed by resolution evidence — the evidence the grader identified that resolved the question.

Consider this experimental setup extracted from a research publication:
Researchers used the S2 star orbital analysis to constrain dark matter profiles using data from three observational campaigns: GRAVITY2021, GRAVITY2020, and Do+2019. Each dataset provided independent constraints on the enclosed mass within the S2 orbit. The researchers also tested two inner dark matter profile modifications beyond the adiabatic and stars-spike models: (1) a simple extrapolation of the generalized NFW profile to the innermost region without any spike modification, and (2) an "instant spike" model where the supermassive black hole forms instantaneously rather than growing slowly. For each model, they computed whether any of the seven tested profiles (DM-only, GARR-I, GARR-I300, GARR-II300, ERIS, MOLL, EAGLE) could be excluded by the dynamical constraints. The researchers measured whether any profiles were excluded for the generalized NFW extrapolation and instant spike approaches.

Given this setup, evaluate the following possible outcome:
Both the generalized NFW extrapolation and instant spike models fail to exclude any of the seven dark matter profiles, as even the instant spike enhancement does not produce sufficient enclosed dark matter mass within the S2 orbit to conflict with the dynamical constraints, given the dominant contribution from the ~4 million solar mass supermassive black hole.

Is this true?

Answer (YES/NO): YES